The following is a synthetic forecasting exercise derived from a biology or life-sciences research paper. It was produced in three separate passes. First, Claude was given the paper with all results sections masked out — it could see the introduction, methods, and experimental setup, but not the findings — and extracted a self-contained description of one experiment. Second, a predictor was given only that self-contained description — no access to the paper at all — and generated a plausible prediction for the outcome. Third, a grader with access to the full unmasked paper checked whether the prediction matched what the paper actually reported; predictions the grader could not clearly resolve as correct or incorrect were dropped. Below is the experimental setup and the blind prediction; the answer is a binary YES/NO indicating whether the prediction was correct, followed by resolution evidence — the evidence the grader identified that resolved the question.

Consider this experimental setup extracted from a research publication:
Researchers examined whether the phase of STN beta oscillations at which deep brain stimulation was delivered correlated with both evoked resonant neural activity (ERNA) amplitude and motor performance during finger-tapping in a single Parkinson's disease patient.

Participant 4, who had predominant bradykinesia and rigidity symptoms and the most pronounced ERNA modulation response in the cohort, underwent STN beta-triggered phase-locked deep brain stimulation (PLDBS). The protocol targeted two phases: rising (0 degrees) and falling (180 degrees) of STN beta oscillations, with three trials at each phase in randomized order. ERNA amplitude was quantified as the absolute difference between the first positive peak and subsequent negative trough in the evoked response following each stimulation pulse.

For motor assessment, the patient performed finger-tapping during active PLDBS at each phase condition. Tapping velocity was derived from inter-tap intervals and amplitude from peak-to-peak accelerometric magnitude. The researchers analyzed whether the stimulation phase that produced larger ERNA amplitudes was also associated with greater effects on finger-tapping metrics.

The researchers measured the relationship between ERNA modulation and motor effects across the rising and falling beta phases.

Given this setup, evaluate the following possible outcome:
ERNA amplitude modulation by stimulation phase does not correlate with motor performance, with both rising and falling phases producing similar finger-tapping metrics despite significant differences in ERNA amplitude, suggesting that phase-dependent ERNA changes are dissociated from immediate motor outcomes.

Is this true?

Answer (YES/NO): NO